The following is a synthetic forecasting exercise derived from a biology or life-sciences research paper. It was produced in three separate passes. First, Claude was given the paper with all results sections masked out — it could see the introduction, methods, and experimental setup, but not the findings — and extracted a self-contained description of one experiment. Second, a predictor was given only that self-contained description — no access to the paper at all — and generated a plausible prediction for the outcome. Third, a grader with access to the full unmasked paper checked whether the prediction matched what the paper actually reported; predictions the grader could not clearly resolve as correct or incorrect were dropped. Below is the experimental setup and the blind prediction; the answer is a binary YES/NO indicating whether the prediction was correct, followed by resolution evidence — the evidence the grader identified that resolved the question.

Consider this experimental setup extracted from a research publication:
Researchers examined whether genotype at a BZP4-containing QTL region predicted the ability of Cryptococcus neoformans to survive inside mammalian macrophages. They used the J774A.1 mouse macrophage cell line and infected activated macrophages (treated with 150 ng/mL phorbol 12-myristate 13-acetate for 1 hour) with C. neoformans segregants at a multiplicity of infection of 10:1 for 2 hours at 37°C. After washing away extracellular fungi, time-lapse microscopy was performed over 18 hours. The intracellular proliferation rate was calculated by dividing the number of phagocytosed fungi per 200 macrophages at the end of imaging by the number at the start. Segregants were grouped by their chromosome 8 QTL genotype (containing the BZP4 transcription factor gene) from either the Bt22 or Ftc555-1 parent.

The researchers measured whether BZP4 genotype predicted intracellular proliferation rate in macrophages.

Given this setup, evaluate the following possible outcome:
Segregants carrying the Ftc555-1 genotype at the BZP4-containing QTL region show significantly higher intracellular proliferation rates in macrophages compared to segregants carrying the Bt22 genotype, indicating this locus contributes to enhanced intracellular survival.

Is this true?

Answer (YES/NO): NO